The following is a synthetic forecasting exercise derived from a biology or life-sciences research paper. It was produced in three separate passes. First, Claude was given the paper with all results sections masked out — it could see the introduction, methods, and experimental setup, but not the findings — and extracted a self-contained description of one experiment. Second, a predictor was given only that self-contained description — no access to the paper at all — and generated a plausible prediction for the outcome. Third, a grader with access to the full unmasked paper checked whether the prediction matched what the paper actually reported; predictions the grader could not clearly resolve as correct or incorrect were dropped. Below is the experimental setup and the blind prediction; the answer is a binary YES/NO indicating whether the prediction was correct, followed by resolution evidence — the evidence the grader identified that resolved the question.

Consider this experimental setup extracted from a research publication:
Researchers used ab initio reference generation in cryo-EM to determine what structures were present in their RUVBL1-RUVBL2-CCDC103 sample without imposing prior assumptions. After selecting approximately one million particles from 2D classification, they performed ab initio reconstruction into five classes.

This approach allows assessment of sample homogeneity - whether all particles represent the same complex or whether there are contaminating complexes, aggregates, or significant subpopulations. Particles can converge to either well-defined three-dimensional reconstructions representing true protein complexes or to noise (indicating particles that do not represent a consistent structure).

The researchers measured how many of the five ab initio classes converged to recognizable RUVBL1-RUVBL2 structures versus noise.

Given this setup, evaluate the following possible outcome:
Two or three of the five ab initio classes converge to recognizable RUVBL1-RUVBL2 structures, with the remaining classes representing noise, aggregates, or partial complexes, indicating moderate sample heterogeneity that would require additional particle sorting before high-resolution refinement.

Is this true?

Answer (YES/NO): NO